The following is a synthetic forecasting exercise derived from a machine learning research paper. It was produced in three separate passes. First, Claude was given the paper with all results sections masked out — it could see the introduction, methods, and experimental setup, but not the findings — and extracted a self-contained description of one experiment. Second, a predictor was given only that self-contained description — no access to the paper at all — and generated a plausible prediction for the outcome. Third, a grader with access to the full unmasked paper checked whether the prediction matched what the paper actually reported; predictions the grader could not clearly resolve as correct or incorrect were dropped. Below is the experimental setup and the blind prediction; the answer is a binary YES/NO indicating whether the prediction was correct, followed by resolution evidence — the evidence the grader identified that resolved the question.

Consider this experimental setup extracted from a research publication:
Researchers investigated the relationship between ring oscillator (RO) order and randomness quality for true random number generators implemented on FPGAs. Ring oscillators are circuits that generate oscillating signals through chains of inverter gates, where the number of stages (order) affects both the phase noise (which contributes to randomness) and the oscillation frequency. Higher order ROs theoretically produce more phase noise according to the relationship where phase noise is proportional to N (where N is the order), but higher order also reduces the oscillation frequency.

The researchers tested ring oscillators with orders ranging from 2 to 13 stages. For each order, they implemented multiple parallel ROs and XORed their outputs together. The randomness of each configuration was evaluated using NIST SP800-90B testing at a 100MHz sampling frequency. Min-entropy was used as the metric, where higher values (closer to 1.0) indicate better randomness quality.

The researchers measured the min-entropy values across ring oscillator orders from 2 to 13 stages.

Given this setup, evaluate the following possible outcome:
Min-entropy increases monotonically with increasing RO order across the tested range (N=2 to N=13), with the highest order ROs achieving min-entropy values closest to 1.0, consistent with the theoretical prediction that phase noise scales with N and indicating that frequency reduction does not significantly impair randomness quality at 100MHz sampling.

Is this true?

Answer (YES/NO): NO